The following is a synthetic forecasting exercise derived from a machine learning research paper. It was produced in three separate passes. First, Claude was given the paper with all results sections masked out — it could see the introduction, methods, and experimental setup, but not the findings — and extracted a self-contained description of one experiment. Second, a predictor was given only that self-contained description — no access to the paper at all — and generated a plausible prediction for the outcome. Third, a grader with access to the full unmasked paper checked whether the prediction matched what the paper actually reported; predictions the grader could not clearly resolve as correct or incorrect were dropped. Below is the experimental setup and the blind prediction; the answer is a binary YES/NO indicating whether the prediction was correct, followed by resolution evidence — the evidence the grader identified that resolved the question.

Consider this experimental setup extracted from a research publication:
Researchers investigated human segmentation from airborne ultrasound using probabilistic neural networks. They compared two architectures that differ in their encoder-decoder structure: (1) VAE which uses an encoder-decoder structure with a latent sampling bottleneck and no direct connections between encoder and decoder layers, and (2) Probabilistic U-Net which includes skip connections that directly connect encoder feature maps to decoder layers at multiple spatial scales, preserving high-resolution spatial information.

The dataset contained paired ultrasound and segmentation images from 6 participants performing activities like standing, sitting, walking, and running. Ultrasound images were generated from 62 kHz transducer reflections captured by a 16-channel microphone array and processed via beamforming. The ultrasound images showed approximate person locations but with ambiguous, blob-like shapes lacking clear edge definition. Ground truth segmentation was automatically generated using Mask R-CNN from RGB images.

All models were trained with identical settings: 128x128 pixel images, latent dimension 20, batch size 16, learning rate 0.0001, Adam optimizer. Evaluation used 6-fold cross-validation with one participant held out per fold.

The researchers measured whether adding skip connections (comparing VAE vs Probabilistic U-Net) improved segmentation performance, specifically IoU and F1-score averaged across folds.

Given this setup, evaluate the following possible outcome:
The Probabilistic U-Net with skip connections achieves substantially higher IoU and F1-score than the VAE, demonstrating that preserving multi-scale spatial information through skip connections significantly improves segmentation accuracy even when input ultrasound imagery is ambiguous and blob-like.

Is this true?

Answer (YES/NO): NO